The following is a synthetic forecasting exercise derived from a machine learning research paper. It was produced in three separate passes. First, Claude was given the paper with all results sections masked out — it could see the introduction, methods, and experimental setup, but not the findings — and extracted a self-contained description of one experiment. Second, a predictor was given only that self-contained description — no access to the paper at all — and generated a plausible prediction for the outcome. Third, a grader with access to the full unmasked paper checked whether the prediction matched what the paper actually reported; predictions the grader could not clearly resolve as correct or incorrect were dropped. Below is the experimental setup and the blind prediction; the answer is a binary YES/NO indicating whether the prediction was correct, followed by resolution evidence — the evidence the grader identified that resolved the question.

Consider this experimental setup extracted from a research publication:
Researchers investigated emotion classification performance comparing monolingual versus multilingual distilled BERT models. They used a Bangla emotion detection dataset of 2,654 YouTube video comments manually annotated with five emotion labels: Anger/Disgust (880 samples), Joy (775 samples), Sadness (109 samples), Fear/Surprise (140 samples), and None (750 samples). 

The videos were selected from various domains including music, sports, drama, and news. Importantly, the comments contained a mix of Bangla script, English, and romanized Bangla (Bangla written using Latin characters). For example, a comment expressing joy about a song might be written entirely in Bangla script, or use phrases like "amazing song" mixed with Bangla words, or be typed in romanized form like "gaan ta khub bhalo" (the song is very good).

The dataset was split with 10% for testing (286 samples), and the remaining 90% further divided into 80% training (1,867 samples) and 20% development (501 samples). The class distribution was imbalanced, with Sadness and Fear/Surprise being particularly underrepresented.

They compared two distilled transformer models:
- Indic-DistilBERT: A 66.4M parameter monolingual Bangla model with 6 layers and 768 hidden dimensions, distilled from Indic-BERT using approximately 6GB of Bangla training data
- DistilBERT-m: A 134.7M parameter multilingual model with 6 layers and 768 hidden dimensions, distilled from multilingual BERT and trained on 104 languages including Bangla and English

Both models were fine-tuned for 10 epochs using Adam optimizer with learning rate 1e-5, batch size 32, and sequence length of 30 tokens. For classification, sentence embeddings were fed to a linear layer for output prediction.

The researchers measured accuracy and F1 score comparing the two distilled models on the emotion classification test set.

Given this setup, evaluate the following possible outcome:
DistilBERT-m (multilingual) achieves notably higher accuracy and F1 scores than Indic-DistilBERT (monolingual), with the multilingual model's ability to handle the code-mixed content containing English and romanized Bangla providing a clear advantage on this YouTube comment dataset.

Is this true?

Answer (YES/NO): YES